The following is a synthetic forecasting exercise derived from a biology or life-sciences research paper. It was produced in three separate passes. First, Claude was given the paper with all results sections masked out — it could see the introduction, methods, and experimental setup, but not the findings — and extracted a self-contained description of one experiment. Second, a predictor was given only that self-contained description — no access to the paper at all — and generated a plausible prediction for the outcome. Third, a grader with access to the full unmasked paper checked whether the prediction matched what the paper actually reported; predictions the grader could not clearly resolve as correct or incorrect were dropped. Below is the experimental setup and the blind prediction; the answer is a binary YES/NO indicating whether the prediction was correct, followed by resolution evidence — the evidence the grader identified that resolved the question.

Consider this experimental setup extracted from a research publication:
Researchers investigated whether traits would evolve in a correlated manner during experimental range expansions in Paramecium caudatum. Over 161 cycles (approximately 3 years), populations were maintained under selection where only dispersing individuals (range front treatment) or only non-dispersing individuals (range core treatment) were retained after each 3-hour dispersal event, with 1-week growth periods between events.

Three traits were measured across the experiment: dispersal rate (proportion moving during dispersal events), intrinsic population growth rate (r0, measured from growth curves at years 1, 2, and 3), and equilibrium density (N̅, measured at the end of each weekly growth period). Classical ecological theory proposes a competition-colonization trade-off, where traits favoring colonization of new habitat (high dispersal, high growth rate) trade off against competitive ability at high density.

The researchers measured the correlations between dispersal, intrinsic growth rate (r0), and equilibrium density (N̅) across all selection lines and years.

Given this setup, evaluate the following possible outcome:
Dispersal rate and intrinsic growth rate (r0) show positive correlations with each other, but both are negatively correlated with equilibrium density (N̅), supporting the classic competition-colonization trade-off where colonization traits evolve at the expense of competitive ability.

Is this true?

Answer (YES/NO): NO